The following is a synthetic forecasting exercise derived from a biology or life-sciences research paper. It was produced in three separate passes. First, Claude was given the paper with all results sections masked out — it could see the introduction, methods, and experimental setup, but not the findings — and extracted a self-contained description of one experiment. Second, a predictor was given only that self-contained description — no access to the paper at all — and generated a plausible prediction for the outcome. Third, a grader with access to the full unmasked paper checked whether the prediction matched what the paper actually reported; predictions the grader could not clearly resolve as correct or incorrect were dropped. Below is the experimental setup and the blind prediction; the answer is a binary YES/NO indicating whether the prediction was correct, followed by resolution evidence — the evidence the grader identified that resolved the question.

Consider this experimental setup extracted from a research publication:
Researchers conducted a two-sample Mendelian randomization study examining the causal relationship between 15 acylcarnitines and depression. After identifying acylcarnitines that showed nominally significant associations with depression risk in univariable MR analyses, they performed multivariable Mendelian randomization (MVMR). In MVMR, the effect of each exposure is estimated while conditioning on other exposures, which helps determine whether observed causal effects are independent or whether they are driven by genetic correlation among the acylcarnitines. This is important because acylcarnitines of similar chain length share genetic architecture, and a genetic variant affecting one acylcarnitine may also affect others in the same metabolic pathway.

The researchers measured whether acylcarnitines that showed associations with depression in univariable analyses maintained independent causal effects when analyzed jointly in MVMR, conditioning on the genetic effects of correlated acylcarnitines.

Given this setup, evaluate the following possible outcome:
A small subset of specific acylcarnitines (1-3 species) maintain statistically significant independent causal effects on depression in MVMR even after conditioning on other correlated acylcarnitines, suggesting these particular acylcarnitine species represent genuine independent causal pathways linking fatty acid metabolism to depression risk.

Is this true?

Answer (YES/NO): YES